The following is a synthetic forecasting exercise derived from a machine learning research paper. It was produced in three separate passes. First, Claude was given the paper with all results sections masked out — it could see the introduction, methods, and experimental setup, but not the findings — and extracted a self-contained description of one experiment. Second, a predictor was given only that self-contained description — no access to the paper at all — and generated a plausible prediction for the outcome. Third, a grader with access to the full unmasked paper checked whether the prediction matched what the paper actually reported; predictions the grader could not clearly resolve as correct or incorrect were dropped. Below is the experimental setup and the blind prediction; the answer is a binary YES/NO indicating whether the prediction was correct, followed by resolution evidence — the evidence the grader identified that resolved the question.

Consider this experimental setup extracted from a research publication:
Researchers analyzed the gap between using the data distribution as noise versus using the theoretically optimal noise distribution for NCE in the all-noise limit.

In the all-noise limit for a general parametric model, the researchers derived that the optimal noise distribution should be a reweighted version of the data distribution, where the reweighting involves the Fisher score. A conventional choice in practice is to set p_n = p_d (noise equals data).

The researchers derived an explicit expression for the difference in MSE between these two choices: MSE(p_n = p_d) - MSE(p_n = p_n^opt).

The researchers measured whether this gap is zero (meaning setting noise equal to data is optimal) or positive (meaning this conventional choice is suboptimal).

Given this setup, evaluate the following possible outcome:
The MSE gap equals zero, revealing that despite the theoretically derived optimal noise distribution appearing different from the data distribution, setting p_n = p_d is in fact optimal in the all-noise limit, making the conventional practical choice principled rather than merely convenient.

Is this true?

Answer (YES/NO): NO